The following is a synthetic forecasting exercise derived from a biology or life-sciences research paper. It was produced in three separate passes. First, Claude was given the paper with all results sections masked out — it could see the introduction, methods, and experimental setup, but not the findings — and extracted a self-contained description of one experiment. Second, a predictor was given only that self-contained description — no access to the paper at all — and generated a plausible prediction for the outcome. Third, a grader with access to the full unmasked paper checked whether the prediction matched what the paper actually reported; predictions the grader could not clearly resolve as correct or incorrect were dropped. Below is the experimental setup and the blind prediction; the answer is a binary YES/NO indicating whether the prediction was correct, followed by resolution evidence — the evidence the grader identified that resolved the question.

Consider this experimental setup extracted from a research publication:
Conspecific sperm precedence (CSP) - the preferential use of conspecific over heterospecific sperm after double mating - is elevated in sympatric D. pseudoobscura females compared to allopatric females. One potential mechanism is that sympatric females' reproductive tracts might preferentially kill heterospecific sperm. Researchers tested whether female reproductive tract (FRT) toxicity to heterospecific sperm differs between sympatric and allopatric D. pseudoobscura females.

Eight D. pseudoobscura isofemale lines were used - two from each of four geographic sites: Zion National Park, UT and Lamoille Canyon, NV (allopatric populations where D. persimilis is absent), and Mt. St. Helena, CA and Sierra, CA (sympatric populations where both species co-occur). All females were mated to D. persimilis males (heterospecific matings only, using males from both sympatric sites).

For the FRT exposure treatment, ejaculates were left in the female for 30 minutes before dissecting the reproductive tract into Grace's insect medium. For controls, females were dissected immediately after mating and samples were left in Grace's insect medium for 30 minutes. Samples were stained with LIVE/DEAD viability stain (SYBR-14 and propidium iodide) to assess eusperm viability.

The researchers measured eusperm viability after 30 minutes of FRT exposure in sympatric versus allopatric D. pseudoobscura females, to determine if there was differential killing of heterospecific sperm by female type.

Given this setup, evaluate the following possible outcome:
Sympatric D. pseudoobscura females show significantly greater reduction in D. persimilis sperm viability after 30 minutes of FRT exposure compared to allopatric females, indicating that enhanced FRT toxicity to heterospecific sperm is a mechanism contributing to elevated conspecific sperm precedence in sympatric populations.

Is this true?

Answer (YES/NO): NO